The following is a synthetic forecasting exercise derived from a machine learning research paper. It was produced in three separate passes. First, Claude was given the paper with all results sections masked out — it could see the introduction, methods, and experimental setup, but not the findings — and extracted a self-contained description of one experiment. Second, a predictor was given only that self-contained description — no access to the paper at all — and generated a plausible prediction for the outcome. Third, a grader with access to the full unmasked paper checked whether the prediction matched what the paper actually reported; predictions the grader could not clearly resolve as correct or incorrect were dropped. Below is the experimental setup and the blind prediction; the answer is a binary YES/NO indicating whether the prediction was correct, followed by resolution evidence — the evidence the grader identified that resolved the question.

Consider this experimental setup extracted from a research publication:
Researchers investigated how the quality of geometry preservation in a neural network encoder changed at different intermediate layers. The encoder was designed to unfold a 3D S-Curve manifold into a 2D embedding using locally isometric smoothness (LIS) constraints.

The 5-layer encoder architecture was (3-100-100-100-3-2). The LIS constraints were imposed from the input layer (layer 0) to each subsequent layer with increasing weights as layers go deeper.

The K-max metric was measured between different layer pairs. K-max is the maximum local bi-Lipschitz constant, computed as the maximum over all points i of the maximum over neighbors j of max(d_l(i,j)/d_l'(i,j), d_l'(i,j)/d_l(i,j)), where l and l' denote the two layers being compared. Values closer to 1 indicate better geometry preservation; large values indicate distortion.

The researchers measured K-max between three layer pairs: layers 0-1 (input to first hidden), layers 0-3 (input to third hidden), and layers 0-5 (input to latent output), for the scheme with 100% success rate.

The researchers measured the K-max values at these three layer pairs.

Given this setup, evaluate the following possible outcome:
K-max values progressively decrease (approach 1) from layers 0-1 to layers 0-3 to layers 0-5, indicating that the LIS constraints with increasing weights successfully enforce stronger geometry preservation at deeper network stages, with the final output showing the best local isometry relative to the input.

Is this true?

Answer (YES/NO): NO